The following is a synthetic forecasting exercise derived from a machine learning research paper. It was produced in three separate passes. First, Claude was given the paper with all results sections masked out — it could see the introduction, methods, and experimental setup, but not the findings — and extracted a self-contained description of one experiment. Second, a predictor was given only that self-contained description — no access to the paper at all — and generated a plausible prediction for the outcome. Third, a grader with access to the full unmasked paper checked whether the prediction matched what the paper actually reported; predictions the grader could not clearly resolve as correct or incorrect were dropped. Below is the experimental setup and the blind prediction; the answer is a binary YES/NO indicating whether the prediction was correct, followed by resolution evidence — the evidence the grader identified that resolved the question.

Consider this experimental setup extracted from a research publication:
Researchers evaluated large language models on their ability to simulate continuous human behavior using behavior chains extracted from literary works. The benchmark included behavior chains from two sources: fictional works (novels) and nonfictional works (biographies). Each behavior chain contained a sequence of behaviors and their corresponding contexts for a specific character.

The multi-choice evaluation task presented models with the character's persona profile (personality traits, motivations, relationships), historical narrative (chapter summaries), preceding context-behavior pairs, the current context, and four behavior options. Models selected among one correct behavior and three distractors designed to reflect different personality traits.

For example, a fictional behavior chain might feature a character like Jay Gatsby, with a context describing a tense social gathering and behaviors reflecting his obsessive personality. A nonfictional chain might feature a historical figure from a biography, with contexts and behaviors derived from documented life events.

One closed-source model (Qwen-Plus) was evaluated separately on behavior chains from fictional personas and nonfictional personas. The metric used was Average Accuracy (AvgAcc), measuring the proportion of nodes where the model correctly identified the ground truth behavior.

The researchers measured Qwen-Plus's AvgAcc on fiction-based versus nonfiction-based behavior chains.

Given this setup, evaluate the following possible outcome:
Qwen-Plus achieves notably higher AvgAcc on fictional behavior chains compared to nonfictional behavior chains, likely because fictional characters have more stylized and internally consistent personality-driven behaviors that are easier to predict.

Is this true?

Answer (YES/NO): NO